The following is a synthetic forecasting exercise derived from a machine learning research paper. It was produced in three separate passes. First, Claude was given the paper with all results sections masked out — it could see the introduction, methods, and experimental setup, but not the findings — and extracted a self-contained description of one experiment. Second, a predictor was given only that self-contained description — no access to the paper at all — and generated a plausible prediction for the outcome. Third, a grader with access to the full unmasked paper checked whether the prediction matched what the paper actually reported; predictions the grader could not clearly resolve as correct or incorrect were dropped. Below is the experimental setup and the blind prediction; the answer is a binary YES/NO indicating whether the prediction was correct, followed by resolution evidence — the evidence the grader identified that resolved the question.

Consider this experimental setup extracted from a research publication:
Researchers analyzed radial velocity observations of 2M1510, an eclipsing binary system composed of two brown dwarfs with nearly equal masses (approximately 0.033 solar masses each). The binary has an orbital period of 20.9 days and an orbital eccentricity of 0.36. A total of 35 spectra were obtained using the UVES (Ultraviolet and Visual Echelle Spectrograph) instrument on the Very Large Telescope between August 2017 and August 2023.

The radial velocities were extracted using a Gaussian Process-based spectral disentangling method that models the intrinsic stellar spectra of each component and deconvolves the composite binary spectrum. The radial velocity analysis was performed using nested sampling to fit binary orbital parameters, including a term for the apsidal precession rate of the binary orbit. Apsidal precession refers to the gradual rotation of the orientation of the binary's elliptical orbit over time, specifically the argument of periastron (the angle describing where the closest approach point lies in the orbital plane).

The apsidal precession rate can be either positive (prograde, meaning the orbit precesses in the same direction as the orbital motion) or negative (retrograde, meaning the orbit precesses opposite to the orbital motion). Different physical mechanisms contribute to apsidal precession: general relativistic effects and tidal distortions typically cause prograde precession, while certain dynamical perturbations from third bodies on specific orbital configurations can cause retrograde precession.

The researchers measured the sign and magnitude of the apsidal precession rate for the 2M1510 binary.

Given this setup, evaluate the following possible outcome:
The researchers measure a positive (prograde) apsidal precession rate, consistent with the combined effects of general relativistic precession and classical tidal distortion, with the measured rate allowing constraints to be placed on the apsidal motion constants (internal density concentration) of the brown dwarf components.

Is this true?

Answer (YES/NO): NO